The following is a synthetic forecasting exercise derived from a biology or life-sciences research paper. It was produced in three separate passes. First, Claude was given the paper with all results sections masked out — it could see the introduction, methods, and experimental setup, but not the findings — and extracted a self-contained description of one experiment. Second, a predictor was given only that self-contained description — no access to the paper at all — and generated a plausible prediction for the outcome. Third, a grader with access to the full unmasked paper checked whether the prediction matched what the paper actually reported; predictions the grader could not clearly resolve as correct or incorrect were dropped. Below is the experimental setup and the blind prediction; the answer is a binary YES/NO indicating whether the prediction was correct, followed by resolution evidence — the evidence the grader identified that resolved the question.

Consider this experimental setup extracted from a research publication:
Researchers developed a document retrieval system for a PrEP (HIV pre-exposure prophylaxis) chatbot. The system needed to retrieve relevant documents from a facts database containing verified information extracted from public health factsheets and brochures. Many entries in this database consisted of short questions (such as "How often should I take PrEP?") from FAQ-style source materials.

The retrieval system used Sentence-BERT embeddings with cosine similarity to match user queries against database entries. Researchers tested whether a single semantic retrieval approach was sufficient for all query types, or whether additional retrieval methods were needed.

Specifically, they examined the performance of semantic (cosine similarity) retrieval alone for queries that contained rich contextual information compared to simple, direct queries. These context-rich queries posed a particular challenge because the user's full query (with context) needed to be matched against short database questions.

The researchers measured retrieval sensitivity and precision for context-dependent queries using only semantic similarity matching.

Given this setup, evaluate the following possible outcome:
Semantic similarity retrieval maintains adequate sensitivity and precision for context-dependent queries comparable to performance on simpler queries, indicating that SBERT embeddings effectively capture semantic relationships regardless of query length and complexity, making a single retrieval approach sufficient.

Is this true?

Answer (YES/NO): NO